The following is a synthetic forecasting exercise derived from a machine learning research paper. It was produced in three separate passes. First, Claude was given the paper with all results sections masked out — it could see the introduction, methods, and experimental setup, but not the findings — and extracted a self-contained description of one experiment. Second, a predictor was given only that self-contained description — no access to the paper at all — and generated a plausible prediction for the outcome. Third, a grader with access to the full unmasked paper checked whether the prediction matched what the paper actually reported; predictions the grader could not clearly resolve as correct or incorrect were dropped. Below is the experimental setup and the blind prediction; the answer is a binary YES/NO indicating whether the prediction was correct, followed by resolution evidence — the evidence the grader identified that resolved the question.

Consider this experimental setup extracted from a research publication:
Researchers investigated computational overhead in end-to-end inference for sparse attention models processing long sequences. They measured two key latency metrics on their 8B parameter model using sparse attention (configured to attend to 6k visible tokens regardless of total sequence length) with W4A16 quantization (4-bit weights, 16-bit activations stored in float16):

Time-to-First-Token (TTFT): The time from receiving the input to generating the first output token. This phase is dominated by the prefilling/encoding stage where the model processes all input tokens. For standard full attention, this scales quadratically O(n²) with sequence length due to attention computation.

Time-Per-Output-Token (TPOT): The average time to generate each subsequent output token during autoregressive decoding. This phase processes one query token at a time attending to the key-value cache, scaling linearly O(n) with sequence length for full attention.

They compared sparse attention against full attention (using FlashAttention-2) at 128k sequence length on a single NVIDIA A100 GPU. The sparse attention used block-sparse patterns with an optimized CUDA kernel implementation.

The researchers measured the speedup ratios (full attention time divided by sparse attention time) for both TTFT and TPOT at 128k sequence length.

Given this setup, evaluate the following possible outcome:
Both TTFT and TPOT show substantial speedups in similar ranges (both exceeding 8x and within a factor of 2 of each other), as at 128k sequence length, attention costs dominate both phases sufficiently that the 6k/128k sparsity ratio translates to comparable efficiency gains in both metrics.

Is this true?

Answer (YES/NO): NO